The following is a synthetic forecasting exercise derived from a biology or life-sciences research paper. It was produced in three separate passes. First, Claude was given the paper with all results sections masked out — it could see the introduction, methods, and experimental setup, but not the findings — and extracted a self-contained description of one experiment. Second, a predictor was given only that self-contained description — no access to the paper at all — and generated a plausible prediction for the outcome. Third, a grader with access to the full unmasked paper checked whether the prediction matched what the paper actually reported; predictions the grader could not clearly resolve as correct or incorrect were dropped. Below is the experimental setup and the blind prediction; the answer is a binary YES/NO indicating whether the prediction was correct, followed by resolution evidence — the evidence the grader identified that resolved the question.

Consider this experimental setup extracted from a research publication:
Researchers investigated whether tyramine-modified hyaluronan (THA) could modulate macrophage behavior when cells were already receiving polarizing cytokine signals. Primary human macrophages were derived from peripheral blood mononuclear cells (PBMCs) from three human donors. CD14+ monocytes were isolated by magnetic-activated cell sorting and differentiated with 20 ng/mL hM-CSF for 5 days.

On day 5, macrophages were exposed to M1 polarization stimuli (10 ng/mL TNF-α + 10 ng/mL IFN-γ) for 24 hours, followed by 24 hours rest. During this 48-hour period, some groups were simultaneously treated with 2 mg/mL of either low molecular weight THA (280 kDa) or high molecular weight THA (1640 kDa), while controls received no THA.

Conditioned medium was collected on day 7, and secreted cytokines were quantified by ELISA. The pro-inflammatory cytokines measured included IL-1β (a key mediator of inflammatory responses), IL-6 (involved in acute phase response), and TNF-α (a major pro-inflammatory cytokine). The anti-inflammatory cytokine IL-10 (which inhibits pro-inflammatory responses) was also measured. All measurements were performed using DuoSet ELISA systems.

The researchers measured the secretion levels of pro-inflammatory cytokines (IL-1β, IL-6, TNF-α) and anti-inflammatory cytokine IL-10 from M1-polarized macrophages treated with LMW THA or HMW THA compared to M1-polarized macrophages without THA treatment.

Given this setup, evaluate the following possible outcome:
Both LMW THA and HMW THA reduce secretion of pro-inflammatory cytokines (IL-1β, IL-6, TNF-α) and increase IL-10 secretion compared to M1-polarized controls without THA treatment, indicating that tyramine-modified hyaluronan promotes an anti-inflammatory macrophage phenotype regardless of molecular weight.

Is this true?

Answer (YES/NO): NO